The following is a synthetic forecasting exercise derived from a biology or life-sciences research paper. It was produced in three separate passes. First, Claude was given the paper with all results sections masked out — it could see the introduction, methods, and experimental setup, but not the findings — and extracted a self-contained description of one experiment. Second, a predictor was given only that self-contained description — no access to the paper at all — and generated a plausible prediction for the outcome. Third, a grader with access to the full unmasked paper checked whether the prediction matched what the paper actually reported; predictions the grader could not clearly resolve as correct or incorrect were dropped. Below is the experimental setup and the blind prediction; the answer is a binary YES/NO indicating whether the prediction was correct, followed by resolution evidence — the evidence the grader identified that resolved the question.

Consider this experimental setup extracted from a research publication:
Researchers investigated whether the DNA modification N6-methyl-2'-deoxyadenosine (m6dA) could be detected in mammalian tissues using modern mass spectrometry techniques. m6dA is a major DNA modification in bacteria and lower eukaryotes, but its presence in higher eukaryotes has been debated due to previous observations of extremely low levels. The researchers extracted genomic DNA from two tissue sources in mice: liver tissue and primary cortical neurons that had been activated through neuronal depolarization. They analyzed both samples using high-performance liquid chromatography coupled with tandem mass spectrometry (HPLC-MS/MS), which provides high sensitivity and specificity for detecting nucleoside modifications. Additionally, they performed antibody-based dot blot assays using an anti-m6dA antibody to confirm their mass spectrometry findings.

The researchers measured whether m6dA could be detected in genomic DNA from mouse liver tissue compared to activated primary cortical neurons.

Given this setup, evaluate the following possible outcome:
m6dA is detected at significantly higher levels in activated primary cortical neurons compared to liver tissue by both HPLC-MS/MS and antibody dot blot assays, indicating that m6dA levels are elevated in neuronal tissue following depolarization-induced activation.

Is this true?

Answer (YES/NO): NO